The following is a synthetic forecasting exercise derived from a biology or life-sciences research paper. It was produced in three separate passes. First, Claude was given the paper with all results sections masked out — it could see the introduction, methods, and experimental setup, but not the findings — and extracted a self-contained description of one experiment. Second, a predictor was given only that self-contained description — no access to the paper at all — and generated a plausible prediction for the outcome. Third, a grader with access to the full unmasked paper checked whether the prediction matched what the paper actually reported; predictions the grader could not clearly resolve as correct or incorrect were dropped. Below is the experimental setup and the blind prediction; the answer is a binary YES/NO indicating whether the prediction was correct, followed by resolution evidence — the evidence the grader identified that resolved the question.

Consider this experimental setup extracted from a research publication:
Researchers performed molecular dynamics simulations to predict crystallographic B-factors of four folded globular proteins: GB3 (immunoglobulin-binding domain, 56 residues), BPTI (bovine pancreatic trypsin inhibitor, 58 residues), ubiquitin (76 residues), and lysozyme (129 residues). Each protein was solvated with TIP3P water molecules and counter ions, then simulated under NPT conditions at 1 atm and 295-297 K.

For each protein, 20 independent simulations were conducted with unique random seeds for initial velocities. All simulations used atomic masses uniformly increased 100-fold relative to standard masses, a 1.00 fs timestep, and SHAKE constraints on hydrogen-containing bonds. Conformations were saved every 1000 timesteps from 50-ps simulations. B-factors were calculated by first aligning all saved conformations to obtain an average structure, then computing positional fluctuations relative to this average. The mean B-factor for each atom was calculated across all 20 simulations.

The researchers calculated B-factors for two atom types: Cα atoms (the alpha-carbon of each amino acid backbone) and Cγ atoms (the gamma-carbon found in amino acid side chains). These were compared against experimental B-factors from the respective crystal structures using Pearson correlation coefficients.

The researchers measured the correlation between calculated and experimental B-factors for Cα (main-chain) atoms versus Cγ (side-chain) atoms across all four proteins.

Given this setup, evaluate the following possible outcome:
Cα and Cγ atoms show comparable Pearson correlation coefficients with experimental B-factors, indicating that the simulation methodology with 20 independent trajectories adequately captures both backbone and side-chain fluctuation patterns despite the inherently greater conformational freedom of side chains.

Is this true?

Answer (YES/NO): NO